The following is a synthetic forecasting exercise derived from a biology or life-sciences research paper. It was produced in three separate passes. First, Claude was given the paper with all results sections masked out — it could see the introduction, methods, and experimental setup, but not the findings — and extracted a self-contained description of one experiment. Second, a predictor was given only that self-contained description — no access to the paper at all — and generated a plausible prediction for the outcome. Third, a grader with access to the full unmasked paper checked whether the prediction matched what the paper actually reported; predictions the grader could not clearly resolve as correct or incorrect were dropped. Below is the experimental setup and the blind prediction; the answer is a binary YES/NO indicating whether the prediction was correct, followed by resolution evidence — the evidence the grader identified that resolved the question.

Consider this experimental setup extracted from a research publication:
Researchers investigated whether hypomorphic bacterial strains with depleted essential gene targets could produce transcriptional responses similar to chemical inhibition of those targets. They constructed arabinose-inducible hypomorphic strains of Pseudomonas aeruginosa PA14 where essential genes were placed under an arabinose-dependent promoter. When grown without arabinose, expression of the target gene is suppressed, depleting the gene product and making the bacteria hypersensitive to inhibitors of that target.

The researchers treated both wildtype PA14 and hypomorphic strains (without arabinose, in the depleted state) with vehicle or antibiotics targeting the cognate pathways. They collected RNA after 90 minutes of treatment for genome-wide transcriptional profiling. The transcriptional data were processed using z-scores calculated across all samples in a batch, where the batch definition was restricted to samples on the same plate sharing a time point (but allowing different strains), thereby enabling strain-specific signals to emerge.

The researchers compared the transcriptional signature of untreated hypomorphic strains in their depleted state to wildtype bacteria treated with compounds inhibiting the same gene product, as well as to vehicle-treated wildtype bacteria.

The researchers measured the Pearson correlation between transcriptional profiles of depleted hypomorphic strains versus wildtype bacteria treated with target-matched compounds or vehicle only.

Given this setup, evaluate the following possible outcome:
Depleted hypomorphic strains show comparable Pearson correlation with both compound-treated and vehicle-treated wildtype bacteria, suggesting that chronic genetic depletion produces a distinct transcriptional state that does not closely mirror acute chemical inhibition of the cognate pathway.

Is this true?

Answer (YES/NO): NO